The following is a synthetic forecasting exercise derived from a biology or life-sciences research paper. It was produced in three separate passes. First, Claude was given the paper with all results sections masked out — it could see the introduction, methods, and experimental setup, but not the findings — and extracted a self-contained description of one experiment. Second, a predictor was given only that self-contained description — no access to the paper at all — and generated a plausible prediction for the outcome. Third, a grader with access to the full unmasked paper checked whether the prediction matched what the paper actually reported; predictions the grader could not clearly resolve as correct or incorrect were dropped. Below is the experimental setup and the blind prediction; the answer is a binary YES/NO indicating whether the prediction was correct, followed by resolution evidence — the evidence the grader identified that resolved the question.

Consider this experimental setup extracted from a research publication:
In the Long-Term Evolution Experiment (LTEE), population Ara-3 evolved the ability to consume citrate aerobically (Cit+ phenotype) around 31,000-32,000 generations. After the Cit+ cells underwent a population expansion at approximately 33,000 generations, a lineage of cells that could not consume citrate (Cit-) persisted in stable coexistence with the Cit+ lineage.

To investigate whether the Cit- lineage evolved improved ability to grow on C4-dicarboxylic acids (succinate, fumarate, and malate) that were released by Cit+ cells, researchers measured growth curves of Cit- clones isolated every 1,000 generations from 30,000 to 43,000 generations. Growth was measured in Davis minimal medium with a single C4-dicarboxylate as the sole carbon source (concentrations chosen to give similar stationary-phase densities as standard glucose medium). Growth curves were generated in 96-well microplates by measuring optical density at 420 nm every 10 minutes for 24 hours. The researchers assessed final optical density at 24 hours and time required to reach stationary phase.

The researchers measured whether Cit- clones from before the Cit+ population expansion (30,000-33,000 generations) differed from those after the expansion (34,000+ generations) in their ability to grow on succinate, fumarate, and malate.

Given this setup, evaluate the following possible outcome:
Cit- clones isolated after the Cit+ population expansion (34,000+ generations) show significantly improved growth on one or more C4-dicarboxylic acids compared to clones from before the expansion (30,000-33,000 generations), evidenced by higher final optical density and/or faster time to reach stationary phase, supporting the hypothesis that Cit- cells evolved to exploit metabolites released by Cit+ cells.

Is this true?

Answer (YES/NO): YES